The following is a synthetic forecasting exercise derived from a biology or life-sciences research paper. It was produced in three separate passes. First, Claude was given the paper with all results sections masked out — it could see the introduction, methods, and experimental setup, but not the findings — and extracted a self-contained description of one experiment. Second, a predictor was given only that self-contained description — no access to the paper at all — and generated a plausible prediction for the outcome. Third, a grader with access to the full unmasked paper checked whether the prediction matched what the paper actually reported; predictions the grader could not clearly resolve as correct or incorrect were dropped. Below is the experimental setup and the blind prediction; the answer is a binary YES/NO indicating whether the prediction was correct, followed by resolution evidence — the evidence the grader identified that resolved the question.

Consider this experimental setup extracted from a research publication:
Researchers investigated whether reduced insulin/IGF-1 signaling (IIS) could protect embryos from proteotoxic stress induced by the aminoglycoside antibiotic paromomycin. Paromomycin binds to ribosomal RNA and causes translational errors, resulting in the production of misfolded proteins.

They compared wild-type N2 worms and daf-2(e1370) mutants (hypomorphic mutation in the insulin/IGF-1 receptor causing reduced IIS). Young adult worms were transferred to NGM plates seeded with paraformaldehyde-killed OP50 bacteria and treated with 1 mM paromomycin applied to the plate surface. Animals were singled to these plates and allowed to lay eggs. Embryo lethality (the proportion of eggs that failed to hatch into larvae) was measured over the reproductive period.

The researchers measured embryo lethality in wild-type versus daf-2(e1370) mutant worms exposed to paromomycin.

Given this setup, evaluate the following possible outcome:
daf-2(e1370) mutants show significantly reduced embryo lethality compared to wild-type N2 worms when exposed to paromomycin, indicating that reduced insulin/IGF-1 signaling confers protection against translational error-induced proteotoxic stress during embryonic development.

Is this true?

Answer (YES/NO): YES